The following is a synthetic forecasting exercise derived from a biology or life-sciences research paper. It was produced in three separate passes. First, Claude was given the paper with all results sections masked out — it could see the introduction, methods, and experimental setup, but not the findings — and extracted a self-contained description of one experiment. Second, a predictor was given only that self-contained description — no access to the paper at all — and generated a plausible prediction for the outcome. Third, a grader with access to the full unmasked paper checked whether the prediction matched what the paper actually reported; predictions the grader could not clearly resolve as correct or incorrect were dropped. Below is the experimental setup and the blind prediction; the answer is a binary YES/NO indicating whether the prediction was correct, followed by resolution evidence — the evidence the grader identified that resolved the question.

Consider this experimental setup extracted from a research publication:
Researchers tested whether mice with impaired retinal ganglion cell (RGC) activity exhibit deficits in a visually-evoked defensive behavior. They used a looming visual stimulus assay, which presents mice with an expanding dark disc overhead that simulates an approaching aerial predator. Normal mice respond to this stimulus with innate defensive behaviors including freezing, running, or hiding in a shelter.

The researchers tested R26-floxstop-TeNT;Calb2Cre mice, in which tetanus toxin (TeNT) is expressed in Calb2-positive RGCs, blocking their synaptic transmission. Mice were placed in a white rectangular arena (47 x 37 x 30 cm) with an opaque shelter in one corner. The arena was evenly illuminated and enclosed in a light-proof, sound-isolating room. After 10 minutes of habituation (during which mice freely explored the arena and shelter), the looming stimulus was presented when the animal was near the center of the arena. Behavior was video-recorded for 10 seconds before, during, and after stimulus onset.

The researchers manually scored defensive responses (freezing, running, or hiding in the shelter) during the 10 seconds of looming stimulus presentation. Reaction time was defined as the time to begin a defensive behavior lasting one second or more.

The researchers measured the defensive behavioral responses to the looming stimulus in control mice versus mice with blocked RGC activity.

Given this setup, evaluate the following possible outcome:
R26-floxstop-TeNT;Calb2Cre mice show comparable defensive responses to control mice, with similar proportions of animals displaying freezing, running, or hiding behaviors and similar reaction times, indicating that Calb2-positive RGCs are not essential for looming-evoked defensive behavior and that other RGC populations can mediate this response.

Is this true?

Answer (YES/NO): NO